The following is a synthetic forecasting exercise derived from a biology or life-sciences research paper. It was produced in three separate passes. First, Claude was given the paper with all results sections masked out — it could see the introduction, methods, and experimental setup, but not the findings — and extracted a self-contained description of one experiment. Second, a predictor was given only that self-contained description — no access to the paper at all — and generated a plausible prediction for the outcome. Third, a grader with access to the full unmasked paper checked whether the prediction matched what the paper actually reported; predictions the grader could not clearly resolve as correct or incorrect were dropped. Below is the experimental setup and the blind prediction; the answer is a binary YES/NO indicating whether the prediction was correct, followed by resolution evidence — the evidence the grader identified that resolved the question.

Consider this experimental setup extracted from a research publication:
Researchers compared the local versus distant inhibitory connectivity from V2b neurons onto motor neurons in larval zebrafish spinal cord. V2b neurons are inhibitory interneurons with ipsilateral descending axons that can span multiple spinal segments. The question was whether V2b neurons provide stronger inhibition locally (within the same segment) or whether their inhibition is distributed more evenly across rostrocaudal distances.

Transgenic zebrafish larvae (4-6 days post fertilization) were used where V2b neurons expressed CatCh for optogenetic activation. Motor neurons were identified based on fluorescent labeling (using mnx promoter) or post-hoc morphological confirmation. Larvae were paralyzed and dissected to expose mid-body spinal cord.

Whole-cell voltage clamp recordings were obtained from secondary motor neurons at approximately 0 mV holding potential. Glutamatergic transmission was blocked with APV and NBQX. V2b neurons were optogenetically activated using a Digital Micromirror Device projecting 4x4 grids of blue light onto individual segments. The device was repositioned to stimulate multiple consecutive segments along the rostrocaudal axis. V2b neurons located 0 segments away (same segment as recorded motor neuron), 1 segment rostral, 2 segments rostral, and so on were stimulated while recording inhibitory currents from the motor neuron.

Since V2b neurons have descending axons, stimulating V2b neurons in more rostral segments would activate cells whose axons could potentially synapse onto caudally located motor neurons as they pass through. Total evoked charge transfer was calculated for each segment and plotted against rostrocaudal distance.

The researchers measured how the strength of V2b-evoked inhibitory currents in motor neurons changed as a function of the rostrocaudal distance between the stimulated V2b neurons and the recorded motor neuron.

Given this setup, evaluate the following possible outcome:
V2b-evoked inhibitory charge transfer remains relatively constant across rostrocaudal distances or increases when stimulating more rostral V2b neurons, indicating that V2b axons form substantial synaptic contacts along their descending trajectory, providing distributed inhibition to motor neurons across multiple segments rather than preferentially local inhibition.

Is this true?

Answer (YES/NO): NO